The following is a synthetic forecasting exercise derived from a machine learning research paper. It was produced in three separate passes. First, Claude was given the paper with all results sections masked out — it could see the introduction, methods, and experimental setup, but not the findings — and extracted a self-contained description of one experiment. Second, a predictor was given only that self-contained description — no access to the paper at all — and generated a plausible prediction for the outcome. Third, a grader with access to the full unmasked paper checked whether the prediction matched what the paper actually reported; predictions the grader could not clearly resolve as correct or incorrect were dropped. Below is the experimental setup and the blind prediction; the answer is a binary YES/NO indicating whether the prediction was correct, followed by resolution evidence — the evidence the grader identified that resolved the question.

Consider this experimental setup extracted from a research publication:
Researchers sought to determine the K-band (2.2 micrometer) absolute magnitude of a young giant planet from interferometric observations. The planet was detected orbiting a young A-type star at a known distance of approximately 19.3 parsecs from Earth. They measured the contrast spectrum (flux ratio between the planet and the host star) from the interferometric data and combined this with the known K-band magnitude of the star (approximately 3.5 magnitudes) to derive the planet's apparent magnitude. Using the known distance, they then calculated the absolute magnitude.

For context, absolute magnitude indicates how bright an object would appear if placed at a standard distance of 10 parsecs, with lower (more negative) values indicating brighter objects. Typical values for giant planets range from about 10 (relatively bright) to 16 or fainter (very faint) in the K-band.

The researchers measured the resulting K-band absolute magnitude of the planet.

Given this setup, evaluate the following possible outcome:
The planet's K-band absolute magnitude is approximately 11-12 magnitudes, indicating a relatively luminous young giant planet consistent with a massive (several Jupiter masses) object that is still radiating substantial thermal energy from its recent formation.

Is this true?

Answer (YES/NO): NO